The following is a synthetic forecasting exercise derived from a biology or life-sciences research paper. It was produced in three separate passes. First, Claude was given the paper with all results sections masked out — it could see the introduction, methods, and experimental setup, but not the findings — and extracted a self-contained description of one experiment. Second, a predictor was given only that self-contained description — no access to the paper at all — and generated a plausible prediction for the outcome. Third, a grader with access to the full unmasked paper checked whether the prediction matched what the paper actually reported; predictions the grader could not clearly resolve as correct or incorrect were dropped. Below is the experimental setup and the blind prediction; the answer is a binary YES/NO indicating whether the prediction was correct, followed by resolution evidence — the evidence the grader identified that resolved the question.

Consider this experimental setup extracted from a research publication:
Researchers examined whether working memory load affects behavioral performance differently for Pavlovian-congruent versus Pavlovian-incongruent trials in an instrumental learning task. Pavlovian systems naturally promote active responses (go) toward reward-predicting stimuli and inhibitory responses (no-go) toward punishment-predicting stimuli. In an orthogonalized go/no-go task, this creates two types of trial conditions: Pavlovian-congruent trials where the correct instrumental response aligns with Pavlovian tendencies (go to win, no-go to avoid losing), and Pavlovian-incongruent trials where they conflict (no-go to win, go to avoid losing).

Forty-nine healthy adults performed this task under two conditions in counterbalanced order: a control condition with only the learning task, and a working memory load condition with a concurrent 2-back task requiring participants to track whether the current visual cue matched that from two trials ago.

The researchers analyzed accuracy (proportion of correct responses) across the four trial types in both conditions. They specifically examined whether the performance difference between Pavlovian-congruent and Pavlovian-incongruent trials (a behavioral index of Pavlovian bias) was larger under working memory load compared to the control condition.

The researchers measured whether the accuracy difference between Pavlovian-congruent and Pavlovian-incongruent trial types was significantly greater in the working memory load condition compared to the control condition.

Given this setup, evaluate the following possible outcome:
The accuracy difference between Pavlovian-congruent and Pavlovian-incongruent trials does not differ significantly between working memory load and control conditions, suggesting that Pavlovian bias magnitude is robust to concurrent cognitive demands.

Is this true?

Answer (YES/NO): YES